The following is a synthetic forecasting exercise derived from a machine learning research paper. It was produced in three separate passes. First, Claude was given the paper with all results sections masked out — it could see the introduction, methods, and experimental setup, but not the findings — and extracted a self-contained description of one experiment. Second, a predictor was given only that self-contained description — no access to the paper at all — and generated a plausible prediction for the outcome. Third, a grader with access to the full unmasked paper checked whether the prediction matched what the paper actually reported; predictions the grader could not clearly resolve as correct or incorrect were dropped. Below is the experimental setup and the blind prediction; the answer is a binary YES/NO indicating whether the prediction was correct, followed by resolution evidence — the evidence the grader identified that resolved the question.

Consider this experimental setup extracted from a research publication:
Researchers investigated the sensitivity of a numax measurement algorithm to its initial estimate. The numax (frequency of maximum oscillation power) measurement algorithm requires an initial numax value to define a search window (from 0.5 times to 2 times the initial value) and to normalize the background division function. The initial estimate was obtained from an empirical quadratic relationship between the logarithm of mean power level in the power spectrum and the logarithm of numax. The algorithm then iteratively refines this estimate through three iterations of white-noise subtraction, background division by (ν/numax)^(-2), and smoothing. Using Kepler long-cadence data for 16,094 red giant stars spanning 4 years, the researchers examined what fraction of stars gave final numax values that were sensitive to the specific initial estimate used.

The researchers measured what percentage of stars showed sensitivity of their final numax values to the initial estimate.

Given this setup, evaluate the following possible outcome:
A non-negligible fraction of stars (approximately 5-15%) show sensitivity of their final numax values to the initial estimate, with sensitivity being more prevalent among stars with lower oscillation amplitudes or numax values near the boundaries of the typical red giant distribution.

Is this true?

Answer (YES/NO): NO